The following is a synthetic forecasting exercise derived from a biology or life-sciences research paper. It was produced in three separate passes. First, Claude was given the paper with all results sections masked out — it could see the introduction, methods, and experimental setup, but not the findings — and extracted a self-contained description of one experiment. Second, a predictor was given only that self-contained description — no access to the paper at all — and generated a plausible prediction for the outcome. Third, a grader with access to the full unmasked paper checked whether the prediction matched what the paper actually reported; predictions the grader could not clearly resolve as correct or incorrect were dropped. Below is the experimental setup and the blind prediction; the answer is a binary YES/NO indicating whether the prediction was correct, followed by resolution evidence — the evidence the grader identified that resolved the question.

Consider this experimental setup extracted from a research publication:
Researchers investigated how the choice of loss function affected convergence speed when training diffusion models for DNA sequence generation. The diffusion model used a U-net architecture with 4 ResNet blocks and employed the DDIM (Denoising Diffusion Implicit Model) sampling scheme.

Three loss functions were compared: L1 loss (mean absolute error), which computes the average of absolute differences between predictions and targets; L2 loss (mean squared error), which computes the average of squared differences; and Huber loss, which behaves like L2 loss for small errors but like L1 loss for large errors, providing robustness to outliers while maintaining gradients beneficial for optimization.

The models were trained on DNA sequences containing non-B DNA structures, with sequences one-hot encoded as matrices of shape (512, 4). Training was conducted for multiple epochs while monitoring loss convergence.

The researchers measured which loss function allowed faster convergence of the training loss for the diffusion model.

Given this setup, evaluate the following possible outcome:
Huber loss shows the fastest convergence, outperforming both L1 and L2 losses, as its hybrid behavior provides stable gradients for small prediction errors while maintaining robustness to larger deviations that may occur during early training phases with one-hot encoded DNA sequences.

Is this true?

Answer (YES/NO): YES